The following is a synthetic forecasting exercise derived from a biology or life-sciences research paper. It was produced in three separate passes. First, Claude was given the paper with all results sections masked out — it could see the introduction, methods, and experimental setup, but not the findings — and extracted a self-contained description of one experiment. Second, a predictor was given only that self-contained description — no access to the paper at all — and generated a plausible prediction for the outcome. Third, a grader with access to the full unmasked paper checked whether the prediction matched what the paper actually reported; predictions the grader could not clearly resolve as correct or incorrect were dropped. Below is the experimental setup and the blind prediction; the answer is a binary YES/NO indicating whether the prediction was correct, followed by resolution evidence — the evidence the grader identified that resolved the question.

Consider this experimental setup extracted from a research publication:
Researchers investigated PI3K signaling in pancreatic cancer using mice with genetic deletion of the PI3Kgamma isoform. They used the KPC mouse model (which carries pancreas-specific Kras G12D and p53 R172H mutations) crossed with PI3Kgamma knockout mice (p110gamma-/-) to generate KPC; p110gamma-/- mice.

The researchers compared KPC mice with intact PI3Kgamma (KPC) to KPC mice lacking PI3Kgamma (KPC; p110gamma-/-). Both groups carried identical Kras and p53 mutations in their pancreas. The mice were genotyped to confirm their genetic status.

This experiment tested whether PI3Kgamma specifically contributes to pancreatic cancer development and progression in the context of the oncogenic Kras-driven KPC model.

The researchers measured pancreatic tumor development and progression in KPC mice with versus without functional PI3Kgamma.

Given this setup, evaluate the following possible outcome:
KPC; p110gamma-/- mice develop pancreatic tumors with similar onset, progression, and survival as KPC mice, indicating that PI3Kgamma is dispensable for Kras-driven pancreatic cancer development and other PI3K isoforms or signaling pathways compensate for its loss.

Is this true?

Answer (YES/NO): NO